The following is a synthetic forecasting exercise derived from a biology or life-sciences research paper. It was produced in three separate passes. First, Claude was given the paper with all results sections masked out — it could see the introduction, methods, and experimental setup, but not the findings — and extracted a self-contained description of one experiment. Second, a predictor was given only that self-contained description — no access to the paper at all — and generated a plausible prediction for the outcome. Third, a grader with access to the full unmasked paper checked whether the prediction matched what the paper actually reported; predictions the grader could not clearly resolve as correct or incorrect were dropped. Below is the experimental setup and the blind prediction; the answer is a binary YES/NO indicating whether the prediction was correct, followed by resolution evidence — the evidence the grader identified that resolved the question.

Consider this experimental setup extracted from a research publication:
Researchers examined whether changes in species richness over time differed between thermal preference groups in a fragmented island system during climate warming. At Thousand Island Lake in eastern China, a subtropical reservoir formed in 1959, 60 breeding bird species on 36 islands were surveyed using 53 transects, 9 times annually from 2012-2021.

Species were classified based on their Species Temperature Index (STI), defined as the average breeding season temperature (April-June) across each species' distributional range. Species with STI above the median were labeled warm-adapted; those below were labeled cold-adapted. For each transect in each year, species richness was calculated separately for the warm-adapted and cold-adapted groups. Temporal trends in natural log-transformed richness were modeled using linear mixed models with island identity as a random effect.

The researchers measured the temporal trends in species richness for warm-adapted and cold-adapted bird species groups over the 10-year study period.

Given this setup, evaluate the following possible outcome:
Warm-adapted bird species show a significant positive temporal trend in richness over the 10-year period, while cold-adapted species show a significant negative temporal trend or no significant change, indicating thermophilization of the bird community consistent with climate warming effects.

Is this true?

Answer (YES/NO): YES